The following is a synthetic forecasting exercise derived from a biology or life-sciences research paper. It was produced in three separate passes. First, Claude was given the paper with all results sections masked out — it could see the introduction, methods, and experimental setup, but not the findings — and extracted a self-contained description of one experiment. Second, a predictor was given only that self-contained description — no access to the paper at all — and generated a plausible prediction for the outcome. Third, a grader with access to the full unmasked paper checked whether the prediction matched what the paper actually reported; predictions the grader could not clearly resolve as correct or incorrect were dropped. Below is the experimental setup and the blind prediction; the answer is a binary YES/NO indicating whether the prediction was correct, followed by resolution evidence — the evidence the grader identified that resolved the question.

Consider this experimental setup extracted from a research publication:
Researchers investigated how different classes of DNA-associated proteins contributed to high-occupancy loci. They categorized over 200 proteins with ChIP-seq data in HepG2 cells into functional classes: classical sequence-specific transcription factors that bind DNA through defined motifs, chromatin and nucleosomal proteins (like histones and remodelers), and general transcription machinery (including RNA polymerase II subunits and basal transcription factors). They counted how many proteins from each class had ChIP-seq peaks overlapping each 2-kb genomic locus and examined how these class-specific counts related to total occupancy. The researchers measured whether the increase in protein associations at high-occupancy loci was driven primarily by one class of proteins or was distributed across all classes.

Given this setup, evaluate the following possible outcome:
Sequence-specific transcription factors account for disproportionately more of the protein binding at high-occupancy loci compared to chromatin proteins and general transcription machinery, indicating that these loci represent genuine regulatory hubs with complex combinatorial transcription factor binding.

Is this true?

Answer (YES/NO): NO